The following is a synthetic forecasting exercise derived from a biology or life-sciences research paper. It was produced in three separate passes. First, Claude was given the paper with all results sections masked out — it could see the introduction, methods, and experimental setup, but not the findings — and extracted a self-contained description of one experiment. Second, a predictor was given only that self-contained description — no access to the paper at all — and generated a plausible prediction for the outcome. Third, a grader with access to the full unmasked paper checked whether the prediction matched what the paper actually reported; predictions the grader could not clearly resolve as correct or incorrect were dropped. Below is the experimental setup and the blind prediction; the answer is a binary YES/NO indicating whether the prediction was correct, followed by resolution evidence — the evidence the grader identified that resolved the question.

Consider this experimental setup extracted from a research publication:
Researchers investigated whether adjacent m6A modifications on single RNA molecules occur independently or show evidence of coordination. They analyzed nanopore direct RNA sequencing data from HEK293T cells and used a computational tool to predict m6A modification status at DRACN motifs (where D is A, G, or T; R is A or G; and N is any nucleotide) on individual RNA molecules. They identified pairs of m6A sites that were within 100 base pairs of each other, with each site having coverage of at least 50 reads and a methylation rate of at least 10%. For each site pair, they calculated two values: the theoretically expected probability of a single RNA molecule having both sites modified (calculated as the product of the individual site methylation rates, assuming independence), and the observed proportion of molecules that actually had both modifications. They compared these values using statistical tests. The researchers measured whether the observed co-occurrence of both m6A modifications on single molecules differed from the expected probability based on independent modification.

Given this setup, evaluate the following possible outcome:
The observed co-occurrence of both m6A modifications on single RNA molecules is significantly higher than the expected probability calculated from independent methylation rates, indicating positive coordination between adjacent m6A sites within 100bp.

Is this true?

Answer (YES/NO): NO